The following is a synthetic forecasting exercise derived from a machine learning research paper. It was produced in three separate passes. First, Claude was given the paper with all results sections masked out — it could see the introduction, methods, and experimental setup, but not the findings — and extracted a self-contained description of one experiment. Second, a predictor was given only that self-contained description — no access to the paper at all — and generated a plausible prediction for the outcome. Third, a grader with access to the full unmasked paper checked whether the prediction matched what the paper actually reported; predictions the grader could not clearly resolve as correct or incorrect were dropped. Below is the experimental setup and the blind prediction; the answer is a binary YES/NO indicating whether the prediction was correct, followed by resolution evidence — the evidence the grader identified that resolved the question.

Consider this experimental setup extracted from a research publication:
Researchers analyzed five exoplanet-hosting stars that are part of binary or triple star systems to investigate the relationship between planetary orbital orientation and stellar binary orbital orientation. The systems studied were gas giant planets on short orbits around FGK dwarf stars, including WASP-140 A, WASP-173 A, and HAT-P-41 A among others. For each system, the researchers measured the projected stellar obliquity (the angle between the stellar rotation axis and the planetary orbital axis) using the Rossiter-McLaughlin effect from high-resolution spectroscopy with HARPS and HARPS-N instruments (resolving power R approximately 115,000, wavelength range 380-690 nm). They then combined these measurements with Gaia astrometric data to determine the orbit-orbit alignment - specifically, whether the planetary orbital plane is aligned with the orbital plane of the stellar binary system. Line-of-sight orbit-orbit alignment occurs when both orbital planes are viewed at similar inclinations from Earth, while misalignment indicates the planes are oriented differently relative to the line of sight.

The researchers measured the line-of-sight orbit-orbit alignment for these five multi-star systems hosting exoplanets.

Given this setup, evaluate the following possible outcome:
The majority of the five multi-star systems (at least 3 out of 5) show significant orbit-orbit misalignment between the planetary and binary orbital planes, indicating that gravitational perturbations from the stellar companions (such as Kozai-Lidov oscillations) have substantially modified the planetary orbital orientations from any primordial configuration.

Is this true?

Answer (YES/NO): NO